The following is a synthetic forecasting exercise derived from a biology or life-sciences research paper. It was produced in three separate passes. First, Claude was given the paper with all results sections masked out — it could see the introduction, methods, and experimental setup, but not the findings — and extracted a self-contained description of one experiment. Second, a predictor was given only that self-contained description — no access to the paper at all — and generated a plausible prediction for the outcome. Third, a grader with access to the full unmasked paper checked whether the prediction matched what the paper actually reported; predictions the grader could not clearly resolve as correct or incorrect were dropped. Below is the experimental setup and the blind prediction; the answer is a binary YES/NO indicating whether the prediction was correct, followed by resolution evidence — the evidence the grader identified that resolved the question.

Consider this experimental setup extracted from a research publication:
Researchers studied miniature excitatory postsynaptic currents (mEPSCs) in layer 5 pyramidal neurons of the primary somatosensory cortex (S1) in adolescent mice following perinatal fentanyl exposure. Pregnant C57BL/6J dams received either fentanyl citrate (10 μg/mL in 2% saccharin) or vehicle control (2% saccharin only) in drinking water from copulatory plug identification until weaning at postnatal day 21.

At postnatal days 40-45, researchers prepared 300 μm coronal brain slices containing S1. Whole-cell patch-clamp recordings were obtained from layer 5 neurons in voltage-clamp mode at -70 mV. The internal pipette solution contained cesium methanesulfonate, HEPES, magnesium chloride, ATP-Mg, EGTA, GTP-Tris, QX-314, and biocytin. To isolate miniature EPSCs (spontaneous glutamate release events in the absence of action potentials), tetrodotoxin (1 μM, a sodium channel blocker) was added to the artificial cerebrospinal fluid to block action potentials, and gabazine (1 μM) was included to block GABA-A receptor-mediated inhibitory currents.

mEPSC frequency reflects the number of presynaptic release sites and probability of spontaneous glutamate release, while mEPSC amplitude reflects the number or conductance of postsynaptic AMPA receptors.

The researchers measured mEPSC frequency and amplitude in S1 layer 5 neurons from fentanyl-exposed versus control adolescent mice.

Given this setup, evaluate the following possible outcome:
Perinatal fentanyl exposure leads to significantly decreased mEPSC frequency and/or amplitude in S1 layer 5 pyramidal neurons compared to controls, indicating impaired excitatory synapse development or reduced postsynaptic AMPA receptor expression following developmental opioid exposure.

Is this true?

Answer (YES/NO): YES